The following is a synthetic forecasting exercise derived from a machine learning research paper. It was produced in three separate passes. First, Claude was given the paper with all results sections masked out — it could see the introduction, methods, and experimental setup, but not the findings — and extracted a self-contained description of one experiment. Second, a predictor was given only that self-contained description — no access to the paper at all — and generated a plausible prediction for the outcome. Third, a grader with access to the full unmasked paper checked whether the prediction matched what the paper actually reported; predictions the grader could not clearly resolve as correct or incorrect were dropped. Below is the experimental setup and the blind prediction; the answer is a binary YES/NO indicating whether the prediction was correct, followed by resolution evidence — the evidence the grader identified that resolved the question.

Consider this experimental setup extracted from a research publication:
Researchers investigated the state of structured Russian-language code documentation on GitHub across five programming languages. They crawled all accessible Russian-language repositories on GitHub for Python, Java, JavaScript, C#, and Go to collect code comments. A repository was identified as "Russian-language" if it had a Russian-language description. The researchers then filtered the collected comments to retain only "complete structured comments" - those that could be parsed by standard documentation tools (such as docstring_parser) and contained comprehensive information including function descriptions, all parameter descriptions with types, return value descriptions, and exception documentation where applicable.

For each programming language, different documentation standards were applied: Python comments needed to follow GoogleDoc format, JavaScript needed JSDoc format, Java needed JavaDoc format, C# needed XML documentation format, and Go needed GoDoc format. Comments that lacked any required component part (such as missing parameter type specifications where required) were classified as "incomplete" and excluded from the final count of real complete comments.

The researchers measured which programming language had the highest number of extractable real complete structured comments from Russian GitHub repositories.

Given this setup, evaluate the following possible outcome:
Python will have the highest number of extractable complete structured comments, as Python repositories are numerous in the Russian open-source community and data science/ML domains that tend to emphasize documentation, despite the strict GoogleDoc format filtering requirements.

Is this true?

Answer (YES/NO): NO